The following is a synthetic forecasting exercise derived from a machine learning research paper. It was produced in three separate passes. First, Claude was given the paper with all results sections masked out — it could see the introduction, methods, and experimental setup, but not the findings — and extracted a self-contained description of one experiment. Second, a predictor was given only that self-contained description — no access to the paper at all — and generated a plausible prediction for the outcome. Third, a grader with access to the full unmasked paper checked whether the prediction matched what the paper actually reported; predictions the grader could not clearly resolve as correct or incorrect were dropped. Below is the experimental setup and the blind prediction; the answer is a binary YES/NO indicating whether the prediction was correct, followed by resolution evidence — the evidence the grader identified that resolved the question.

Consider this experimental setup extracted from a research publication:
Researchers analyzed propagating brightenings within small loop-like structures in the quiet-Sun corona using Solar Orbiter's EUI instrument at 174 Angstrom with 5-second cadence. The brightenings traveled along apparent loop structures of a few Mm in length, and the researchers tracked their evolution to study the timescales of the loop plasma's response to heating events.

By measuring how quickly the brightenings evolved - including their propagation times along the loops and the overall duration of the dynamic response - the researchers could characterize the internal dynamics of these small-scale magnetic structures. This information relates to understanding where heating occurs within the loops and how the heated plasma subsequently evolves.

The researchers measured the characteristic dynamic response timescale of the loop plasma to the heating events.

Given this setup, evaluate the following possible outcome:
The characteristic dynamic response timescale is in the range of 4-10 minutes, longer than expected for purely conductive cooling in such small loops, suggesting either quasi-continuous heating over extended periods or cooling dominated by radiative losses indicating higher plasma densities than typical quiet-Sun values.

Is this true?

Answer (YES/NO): NO